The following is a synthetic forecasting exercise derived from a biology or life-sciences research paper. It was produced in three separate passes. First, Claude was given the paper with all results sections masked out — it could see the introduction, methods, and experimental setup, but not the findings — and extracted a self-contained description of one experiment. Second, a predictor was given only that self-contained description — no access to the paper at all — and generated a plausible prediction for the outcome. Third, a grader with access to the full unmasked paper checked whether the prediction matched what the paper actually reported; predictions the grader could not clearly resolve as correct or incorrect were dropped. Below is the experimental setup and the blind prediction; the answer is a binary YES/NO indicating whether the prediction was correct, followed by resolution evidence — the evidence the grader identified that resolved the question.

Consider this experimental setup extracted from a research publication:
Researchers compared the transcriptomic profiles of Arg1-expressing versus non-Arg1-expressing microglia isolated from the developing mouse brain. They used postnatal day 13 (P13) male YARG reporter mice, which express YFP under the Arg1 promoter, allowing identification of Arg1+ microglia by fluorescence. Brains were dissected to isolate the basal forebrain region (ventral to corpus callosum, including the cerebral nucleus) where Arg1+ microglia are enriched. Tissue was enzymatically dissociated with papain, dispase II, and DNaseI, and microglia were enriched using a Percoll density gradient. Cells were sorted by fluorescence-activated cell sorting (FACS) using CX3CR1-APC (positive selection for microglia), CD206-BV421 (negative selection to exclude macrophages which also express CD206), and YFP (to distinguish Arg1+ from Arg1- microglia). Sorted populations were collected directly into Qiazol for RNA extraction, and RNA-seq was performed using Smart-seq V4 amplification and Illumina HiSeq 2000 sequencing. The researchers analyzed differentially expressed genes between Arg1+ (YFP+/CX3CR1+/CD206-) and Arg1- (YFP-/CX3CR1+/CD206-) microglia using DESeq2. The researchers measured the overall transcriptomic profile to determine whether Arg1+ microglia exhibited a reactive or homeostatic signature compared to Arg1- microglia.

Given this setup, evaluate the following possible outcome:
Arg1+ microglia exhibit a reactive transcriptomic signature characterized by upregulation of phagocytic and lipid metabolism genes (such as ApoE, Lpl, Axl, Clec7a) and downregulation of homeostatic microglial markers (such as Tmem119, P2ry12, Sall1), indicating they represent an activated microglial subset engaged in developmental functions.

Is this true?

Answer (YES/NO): NO